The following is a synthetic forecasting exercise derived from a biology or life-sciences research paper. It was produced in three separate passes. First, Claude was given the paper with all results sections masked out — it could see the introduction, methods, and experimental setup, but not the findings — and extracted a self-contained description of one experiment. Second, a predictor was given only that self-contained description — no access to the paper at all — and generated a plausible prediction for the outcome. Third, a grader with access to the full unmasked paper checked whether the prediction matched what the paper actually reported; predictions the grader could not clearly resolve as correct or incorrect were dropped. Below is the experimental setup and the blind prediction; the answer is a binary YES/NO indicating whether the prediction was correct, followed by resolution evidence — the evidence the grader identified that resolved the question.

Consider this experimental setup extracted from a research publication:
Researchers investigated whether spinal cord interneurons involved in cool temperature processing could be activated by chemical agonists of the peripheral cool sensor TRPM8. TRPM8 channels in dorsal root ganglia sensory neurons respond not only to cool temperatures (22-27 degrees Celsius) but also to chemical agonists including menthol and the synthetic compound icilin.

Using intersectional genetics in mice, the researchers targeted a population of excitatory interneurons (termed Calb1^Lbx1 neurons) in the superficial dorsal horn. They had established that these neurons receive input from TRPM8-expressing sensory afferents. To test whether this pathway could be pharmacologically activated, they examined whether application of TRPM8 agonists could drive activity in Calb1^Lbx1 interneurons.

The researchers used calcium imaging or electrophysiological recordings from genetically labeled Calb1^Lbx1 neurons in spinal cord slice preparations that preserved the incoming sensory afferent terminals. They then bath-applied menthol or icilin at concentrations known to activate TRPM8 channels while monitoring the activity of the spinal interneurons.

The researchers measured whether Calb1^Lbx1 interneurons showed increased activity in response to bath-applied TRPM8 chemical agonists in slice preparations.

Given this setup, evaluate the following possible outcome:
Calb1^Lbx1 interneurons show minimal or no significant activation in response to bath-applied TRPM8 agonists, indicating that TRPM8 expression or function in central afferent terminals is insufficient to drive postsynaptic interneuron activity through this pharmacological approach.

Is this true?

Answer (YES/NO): NO